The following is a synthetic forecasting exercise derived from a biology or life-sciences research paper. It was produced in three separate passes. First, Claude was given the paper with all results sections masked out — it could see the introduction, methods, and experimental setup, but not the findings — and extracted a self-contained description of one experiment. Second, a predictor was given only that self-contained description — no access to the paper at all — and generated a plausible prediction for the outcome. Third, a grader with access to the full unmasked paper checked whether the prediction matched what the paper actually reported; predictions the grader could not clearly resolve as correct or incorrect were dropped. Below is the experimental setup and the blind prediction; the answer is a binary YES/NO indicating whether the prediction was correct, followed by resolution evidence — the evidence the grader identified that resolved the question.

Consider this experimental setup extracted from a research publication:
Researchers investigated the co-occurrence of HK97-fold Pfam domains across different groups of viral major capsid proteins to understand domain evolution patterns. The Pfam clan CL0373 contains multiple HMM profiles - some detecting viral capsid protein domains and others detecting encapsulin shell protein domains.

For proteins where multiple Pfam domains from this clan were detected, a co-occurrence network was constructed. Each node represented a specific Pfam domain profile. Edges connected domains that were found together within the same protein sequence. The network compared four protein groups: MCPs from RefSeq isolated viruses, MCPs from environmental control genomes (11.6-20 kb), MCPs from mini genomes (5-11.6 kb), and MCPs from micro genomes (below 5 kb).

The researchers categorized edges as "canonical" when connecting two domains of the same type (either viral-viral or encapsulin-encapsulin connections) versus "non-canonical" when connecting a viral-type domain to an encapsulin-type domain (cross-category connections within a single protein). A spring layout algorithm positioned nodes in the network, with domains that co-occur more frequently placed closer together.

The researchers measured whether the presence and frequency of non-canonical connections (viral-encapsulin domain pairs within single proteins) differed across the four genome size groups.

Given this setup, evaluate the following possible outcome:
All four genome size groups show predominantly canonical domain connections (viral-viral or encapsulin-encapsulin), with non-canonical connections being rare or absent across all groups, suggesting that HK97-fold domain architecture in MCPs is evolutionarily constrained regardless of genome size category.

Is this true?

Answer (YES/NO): NO